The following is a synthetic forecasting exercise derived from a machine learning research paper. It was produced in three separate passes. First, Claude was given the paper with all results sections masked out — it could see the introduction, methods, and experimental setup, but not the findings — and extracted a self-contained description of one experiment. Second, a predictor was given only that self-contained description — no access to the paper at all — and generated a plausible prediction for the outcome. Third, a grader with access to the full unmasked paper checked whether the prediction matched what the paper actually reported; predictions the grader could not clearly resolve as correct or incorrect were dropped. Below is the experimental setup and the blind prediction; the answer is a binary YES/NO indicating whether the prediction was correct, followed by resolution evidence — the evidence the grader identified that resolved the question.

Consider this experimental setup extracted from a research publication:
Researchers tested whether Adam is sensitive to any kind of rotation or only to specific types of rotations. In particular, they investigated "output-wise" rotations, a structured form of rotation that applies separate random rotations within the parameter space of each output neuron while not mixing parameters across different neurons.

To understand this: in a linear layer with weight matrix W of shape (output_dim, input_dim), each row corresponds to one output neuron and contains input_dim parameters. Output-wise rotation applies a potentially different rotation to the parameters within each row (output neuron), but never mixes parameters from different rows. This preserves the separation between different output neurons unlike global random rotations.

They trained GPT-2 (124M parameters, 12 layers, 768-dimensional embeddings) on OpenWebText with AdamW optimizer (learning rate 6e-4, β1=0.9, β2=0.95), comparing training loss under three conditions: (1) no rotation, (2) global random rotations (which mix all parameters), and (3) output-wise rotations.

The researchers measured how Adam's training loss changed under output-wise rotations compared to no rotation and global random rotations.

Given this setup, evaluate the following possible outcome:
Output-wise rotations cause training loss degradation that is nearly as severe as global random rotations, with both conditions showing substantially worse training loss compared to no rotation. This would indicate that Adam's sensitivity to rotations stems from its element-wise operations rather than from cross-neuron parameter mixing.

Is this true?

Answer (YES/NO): NO